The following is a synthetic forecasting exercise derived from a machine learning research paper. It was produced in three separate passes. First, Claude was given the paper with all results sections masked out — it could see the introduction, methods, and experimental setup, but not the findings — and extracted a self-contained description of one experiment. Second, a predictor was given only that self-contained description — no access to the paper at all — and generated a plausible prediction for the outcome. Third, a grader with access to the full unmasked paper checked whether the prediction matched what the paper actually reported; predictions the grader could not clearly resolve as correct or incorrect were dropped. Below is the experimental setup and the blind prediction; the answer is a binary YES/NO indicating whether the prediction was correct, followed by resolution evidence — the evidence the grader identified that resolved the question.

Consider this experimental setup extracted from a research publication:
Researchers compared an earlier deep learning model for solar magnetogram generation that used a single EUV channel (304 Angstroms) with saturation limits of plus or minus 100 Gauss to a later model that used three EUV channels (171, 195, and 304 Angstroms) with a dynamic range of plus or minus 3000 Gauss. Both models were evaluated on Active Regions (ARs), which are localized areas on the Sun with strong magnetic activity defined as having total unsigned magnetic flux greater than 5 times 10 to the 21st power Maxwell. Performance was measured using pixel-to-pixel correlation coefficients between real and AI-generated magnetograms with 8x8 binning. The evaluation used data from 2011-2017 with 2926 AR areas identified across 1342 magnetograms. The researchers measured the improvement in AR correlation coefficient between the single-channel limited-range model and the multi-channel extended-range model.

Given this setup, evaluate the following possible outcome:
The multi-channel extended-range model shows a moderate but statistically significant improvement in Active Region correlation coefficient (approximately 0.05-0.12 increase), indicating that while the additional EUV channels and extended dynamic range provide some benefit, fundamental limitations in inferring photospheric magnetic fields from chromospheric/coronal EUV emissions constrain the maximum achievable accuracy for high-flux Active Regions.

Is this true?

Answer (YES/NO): NO